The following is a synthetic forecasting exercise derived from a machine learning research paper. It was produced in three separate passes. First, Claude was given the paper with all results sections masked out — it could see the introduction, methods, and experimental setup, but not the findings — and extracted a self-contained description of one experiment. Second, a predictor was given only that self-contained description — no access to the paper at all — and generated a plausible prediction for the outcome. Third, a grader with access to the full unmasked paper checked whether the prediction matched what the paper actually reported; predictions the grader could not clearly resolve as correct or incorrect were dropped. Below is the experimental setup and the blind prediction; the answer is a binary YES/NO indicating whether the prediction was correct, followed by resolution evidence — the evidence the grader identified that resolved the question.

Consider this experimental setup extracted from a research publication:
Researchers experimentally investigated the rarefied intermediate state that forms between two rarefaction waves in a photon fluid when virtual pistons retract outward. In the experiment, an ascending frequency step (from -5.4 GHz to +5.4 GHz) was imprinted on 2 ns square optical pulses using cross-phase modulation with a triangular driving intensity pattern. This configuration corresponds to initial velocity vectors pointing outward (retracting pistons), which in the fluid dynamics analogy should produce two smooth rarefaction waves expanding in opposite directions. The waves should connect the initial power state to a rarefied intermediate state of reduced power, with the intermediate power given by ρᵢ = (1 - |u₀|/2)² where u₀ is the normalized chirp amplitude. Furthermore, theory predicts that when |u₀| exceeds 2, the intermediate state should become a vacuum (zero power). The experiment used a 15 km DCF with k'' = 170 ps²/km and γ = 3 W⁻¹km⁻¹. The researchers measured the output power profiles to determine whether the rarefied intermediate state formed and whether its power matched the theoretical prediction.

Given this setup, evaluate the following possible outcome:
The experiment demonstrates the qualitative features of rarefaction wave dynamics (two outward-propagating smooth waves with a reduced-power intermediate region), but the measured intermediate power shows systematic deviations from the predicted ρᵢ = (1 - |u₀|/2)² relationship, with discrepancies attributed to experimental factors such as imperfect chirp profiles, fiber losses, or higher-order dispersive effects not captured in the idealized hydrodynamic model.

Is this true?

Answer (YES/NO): NO